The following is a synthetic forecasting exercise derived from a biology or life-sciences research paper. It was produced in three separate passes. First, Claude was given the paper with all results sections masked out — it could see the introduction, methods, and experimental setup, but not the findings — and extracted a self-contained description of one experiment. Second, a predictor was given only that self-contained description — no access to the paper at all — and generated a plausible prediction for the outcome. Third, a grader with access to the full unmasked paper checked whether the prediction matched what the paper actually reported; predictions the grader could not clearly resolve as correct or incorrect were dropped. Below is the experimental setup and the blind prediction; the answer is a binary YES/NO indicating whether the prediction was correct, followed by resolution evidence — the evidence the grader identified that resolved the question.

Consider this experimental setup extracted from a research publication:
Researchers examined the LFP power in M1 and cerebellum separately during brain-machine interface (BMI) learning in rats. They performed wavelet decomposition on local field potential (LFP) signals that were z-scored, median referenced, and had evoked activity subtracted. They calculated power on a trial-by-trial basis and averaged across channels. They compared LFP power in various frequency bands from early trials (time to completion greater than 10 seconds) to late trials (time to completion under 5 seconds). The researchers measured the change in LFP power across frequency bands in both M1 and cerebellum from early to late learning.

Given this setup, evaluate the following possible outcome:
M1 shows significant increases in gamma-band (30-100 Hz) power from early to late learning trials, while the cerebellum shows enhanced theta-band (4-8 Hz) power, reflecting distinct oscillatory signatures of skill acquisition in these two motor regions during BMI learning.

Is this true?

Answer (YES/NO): NO